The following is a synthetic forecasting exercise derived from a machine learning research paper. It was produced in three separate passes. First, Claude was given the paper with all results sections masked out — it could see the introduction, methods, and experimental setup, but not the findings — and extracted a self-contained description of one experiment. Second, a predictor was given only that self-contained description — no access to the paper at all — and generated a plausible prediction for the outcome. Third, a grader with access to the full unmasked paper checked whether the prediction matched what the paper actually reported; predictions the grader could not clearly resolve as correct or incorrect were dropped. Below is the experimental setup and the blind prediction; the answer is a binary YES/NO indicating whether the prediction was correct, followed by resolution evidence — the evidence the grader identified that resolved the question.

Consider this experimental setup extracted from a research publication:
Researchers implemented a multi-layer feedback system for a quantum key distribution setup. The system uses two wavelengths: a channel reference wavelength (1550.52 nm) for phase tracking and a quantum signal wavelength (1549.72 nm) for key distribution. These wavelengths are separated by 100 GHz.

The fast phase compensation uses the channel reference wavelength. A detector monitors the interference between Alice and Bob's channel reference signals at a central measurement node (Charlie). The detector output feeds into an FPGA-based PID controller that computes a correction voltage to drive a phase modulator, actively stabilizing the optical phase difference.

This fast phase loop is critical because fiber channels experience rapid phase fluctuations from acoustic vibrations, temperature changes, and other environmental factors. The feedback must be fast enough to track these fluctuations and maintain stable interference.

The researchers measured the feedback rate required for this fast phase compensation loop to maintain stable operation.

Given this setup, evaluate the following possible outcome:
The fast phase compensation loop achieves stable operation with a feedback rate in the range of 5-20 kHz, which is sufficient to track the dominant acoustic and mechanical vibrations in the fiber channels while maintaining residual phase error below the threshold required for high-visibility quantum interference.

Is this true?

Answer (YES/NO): NO